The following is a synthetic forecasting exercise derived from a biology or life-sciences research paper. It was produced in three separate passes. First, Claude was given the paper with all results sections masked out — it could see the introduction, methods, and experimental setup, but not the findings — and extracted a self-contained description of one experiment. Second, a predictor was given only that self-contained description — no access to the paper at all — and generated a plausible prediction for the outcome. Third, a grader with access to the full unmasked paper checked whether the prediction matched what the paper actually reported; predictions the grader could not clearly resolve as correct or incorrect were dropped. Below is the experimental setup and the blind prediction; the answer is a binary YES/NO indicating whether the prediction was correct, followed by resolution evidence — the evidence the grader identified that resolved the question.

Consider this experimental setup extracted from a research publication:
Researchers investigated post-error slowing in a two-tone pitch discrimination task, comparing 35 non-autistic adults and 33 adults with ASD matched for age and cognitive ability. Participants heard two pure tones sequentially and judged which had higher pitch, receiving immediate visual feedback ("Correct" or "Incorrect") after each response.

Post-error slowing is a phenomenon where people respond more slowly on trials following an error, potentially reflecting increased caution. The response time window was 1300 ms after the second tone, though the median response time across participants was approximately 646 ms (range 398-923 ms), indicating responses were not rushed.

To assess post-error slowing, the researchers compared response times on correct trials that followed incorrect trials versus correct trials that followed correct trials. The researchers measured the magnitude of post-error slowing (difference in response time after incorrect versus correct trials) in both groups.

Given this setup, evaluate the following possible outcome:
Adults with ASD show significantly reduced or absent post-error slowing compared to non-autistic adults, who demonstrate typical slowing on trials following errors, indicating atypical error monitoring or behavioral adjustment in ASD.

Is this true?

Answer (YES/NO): YES